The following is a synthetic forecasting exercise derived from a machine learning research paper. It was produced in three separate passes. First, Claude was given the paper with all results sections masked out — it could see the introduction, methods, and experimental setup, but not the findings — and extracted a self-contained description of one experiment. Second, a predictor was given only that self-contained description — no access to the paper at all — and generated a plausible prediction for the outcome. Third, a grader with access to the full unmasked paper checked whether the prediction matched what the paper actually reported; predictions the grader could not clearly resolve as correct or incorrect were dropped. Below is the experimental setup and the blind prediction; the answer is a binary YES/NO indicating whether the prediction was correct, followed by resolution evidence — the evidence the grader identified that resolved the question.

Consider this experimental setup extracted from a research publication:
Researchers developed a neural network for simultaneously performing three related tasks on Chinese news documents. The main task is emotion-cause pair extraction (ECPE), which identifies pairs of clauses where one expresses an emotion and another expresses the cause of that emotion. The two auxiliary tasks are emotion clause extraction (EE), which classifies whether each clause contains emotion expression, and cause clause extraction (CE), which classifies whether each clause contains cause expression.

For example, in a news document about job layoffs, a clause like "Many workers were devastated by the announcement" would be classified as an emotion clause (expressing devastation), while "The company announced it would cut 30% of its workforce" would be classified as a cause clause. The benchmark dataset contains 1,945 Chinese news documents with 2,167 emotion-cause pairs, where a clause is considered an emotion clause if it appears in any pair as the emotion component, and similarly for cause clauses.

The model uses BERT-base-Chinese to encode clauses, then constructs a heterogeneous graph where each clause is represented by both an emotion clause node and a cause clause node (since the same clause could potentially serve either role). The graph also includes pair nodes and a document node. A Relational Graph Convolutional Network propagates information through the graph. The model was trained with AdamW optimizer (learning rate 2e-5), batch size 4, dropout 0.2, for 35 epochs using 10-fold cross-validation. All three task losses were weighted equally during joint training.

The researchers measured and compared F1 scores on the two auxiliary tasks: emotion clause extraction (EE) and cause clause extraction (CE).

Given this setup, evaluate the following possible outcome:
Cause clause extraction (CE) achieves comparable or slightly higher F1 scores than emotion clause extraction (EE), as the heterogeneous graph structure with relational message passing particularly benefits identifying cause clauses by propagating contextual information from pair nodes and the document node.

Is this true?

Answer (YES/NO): NO